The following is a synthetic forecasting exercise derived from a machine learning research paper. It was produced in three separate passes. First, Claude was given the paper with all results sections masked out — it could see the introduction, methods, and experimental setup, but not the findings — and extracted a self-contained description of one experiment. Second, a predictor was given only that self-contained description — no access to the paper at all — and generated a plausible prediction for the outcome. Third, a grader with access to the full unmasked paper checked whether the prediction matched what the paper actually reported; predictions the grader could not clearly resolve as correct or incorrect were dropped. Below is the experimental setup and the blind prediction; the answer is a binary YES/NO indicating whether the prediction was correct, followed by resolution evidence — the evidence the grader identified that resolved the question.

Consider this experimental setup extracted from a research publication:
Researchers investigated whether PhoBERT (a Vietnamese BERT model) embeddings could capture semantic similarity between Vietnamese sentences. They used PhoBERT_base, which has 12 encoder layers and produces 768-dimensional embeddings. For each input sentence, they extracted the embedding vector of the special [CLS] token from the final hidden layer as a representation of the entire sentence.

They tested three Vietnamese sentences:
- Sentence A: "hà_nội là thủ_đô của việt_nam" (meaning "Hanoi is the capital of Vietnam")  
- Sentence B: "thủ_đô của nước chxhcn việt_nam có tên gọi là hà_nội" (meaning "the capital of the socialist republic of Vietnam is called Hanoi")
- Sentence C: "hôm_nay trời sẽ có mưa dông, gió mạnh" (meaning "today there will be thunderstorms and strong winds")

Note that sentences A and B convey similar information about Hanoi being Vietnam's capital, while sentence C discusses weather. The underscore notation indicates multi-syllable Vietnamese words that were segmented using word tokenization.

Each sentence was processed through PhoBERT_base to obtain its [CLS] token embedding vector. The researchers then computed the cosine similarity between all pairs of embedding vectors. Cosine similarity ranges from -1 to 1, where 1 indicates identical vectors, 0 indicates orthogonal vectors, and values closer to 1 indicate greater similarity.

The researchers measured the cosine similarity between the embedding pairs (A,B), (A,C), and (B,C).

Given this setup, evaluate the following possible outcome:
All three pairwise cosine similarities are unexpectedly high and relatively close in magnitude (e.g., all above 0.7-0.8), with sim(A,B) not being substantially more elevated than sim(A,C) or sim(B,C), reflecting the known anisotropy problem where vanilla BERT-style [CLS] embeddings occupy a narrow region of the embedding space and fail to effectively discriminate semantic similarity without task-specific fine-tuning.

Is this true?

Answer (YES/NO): NO